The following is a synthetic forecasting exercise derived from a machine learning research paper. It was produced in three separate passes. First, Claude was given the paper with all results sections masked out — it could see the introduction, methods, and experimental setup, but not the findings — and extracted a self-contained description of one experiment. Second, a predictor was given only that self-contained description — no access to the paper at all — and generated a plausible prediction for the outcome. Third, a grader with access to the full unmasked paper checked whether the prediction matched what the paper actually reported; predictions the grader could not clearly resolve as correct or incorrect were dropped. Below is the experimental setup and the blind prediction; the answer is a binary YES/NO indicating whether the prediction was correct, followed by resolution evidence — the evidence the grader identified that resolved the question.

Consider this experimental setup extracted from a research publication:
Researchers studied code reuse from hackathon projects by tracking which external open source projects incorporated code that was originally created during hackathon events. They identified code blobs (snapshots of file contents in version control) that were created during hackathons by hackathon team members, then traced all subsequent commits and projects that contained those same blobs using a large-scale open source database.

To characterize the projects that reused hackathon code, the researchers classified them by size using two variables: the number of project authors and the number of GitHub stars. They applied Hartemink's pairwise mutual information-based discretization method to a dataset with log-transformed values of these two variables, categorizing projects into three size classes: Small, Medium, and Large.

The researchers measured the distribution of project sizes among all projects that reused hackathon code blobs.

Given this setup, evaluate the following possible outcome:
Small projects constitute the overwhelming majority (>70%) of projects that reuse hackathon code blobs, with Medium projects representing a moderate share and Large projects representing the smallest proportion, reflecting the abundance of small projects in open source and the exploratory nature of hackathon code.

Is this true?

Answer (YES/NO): YES